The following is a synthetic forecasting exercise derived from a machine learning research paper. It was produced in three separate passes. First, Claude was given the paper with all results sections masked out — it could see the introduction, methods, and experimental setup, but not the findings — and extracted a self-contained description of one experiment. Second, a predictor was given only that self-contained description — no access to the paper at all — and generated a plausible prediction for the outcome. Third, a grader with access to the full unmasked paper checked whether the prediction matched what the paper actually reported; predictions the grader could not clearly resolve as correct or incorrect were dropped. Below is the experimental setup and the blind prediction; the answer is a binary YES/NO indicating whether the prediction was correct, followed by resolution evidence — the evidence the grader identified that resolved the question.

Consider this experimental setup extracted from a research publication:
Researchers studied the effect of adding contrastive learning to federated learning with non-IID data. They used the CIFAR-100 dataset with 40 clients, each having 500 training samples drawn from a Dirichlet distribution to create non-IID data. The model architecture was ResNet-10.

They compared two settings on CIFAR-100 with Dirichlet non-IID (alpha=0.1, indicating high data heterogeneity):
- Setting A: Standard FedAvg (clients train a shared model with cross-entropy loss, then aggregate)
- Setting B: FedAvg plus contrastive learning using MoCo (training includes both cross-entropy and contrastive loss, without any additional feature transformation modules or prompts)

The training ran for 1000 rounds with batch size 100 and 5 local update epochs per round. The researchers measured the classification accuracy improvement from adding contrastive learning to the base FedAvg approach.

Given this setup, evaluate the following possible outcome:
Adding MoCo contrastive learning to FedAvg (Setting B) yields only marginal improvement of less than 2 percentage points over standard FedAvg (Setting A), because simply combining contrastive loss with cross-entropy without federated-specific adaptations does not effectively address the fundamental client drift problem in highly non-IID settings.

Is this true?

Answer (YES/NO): YES